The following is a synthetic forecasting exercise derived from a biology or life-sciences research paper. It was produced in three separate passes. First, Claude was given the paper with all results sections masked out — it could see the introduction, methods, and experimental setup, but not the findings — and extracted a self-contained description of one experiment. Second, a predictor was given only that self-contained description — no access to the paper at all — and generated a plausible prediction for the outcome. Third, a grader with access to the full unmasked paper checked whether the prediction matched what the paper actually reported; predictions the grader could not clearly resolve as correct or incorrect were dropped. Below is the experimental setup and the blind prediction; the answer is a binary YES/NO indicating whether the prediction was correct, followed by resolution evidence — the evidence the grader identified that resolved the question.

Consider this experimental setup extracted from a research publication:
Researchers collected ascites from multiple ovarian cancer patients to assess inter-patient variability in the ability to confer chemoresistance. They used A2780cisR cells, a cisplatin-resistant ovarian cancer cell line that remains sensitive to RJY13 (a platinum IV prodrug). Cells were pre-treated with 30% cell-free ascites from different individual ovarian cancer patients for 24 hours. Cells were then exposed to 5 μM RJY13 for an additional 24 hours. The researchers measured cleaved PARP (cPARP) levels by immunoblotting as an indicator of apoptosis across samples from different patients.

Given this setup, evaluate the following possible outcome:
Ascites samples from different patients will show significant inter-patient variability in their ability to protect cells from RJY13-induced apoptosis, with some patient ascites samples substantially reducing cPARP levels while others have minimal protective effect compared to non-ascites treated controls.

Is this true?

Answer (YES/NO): YES